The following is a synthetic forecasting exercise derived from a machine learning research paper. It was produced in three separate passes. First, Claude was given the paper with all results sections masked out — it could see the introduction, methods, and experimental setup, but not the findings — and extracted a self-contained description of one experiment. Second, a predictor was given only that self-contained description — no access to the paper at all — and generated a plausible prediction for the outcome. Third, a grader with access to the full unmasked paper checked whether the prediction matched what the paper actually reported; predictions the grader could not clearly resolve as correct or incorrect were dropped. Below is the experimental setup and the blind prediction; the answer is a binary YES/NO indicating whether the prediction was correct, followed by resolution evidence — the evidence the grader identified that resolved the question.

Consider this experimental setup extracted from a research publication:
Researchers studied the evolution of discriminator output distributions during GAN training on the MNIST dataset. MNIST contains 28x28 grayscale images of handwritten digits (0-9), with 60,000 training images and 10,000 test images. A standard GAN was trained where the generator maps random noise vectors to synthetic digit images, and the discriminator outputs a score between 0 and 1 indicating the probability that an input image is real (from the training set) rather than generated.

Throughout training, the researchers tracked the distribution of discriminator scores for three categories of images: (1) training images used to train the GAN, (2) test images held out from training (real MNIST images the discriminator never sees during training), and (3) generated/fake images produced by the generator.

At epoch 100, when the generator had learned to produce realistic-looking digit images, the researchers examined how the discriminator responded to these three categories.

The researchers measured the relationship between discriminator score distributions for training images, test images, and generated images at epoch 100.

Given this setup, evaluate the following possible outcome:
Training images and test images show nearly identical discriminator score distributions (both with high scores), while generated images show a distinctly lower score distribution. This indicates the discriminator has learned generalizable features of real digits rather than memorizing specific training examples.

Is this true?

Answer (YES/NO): NO